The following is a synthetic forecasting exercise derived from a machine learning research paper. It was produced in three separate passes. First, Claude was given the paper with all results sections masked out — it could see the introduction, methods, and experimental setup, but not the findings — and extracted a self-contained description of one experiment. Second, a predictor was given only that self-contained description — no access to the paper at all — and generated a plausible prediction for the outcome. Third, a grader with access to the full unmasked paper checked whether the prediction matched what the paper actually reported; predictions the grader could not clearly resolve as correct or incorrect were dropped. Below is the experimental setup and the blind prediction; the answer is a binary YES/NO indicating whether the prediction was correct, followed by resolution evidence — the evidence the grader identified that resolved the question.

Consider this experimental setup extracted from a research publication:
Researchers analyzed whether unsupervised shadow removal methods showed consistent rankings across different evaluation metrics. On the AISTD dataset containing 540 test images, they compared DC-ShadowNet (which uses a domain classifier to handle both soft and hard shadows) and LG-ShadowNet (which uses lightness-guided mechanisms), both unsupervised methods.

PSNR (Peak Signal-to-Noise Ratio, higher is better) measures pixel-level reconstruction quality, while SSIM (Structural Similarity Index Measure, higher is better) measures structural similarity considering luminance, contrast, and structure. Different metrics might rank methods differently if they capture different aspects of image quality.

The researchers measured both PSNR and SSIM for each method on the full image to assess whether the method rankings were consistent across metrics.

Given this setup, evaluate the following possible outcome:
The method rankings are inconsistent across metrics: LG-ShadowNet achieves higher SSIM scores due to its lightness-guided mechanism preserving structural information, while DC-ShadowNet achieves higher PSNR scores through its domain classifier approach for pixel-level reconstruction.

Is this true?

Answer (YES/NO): NO